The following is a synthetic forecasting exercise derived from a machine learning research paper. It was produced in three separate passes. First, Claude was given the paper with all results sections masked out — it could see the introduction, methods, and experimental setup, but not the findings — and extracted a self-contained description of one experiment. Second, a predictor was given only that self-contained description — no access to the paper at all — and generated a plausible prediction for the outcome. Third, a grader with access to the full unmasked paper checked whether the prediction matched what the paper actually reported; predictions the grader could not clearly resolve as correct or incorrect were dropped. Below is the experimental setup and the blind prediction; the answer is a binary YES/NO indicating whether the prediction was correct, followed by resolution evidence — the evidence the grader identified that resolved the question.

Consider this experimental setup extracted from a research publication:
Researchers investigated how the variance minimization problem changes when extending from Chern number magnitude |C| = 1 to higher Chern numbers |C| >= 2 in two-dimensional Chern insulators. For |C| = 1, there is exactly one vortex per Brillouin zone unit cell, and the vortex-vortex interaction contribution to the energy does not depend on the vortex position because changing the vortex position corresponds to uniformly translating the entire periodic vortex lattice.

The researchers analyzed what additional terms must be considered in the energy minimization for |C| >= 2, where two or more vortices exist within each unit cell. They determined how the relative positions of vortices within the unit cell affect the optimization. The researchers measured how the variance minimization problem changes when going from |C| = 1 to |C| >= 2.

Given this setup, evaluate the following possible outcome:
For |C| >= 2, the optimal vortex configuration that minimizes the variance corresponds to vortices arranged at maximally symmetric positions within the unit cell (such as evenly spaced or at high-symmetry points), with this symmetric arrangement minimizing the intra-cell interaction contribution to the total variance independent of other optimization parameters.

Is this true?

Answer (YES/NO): NO